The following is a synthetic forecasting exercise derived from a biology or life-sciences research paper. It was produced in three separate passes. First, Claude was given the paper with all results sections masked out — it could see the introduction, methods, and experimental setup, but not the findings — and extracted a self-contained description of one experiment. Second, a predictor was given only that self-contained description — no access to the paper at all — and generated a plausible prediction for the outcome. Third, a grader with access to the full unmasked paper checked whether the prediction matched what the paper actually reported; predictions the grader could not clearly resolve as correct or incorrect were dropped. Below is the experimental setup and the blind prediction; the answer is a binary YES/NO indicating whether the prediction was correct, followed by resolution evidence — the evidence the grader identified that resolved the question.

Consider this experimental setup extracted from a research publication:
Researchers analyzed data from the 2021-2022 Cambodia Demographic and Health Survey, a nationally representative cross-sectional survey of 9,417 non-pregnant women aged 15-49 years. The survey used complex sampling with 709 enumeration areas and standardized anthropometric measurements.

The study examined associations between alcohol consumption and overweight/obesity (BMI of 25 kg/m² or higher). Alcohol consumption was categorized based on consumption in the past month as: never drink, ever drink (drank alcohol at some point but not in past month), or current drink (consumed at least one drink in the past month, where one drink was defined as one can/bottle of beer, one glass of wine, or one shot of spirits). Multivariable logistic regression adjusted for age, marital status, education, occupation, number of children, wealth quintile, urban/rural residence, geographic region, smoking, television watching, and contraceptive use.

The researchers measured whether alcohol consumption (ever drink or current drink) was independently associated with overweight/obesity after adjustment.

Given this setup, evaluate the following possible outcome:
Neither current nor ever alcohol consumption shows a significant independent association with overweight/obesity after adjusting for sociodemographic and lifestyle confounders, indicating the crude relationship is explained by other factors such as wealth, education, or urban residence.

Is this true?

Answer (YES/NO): NO